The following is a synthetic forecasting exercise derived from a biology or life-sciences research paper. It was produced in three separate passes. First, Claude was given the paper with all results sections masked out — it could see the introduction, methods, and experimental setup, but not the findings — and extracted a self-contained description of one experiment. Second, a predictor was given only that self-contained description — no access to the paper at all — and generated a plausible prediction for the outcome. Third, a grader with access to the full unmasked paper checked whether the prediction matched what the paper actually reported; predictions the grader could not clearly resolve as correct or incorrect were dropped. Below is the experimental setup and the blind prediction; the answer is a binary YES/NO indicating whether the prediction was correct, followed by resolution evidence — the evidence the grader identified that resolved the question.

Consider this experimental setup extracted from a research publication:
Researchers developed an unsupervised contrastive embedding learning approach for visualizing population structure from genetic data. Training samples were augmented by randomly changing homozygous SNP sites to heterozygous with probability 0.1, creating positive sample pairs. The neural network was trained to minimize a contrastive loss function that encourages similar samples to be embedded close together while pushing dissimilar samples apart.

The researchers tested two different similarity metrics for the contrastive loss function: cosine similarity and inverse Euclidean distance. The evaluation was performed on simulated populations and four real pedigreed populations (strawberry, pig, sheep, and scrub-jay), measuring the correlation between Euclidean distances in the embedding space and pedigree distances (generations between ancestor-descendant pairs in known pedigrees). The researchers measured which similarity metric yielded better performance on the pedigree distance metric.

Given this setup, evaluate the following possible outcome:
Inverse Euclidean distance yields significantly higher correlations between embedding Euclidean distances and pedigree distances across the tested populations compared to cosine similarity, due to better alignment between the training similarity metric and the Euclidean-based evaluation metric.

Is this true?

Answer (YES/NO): NO